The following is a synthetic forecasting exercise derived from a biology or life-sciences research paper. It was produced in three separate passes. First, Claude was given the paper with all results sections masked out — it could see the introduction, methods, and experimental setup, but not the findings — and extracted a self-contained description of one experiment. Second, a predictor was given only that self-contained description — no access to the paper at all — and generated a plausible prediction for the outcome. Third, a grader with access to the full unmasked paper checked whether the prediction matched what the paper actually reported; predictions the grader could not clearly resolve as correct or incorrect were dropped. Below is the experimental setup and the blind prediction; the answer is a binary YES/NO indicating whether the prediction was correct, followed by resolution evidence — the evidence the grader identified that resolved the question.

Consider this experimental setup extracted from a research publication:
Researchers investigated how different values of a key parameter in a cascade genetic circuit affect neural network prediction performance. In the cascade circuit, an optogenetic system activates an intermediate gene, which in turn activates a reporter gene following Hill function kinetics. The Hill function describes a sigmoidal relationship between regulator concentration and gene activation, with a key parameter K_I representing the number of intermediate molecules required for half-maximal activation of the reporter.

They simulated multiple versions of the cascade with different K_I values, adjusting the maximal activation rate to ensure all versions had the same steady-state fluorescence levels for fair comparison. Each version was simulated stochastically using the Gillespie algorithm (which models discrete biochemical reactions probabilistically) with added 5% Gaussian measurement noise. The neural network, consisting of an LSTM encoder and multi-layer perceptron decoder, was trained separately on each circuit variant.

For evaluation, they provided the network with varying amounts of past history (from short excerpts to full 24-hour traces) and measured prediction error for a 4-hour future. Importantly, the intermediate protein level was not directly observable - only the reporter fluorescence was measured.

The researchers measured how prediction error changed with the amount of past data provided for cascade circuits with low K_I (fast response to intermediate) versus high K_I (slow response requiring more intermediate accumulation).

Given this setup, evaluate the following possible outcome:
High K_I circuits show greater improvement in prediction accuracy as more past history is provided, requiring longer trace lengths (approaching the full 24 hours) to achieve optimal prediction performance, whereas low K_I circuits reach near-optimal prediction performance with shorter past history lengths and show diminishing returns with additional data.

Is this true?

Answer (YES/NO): NO